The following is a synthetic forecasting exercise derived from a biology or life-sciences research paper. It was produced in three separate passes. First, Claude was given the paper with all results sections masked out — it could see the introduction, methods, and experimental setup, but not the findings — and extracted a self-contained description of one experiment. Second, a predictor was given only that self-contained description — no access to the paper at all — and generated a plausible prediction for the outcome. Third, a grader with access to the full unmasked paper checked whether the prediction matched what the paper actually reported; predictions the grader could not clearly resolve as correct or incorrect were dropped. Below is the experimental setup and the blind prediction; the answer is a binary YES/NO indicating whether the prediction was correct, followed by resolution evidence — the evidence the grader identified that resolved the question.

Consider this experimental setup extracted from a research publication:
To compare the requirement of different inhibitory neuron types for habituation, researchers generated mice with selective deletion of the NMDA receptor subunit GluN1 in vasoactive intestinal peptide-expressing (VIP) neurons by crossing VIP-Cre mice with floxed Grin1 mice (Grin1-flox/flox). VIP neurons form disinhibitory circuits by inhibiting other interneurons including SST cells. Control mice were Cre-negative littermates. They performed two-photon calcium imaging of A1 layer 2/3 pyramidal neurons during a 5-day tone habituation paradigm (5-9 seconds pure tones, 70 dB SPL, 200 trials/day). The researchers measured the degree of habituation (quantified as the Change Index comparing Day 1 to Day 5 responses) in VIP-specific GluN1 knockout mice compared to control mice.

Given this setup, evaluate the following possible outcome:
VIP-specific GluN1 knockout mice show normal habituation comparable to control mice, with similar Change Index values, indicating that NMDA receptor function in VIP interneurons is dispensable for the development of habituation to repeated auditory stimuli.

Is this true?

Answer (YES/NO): YES